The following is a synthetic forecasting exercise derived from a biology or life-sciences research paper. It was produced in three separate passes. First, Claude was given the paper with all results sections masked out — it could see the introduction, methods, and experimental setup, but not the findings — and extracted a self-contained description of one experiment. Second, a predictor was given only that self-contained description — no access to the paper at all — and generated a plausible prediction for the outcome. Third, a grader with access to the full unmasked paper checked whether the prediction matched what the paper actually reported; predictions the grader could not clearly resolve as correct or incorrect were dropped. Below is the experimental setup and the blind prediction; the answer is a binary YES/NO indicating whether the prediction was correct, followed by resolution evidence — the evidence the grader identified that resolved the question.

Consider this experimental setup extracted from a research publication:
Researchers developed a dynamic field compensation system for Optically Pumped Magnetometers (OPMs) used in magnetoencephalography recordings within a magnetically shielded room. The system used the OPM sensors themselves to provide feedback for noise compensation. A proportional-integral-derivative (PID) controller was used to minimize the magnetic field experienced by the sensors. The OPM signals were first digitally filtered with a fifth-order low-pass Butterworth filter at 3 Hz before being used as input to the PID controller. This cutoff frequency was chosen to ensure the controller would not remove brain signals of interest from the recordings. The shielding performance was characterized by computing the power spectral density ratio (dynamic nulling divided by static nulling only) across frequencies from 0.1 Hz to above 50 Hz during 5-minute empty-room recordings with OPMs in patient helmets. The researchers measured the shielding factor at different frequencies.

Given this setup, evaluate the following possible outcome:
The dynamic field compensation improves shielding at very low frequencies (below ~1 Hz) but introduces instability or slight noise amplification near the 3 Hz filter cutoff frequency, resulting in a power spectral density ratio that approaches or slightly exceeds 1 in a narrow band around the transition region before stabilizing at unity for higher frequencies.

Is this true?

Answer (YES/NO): NO